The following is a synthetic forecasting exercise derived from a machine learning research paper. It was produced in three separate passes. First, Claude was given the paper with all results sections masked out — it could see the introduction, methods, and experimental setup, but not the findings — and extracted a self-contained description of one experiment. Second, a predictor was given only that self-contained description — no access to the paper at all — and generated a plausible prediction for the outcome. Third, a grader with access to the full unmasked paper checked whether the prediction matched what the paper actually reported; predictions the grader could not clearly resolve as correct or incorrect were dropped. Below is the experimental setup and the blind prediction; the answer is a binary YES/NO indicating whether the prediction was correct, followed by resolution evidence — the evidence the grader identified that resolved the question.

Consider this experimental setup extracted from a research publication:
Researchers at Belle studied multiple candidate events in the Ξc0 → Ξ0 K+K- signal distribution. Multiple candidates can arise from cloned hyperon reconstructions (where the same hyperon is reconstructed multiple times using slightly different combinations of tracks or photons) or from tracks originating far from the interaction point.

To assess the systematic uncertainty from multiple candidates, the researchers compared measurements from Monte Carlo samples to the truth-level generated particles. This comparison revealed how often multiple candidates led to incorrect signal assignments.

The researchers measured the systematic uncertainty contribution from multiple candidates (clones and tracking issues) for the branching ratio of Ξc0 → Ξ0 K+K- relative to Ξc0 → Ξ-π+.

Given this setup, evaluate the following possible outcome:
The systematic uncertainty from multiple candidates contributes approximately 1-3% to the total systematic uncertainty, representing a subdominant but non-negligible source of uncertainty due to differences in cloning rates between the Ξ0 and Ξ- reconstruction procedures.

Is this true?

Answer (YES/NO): NO